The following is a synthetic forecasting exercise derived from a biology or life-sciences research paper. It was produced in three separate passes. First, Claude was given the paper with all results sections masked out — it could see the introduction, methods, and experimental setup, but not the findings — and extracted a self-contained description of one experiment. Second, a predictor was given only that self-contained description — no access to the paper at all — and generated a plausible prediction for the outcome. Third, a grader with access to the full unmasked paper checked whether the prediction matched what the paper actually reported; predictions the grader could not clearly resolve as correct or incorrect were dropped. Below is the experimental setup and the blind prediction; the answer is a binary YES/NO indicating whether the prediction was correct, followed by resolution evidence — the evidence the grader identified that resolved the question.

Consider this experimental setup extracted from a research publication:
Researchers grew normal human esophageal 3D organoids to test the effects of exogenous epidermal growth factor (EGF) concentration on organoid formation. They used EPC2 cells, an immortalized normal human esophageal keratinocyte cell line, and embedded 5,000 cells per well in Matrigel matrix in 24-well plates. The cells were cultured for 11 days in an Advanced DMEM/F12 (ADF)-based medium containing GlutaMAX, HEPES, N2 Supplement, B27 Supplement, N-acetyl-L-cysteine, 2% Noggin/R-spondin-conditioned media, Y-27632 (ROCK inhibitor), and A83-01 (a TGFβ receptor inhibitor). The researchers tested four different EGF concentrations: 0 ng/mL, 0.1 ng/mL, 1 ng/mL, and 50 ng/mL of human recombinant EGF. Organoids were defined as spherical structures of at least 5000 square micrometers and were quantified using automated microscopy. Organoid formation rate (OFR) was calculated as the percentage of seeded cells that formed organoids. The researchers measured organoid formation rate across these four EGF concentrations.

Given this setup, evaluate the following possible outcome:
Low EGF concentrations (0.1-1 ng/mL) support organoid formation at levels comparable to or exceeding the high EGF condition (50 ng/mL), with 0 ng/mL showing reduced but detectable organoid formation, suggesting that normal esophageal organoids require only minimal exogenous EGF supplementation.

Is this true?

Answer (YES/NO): NO